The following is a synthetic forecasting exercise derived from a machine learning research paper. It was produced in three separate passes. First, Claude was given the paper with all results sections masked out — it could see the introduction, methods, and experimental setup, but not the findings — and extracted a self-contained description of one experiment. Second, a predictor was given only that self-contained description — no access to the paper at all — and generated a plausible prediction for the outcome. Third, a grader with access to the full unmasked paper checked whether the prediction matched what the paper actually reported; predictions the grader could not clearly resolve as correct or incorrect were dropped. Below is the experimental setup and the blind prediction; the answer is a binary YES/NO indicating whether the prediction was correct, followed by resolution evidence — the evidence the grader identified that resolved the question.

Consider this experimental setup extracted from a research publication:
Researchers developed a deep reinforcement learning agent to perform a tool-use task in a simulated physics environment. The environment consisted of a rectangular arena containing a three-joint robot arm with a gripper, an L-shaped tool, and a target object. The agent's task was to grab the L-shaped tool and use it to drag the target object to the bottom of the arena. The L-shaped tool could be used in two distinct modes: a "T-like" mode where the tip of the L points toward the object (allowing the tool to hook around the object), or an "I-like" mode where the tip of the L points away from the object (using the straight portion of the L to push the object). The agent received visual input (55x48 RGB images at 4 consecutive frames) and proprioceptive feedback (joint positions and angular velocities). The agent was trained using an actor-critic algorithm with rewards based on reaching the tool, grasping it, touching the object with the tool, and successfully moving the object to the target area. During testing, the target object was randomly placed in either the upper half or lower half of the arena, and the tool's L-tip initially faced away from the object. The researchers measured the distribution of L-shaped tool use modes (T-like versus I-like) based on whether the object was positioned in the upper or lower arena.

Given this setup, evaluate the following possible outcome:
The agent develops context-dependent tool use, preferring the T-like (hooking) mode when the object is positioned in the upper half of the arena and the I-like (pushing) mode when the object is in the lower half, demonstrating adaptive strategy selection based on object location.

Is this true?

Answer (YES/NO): YES